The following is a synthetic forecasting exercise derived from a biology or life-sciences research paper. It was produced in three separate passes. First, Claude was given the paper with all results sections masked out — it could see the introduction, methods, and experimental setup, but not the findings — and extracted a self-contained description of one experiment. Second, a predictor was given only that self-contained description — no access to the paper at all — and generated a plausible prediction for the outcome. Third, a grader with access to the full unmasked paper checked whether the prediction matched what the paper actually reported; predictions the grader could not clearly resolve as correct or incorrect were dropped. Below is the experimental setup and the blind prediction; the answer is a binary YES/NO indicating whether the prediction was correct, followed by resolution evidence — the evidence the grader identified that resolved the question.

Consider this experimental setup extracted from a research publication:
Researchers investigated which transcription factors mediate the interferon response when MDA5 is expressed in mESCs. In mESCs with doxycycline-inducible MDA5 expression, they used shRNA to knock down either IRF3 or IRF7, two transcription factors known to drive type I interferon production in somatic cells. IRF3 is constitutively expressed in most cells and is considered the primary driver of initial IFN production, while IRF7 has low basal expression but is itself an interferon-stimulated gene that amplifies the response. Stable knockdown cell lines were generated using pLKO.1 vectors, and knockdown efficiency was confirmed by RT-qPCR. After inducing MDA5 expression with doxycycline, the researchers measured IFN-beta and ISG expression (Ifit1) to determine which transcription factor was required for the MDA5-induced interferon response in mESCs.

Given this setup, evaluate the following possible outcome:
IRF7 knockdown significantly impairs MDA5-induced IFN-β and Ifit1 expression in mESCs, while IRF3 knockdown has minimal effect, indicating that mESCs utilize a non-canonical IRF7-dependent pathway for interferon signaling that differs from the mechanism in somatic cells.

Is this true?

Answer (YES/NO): NO